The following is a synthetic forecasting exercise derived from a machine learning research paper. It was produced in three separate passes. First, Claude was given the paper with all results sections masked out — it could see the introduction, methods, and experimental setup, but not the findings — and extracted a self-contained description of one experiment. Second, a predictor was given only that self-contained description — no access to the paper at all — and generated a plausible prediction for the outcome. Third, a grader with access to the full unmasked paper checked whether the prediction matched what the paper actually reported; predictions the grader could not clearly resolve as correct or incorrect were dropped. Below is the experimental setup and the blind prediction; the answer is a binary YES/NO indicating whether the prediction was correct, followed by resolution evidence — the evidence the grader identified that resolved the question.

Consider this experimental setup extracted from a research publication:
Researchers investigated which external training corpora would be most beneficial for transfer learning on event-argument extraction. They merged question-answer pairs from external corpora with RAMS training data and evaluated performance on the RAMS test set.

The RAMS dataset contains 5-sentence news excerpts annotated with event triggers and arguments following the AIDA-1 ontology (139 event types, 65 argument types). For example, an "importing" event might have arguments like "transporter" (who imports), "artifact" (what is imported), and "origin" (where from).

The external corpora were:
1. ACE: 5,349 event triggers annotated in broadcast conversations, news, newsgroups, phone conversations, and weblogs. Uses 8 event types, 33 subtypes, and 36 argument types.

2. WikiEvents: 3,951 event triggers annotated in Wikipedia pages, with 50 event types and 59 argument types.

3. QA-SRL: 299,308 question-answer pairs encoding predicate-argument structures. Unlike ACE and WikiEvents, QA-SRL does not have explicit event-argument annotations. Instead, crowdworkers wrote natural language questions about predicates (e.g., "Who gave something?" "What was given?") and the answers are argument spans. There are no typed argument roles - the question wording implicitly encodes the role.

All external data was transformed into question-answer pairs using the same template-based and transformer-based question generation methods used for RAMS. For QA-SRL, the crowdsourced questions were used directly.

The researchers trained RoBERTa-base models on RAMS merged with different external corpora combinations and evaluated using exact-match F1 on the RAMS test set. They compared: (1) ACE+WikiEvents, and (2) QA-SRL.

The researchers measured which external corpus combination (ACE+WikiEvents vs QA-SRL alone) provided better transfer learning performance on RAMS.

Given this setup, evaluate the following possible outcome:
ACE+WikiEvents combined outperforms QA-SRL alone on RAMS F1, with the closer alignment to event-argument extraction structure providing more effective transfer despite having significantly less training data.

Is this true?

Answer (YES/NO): YES